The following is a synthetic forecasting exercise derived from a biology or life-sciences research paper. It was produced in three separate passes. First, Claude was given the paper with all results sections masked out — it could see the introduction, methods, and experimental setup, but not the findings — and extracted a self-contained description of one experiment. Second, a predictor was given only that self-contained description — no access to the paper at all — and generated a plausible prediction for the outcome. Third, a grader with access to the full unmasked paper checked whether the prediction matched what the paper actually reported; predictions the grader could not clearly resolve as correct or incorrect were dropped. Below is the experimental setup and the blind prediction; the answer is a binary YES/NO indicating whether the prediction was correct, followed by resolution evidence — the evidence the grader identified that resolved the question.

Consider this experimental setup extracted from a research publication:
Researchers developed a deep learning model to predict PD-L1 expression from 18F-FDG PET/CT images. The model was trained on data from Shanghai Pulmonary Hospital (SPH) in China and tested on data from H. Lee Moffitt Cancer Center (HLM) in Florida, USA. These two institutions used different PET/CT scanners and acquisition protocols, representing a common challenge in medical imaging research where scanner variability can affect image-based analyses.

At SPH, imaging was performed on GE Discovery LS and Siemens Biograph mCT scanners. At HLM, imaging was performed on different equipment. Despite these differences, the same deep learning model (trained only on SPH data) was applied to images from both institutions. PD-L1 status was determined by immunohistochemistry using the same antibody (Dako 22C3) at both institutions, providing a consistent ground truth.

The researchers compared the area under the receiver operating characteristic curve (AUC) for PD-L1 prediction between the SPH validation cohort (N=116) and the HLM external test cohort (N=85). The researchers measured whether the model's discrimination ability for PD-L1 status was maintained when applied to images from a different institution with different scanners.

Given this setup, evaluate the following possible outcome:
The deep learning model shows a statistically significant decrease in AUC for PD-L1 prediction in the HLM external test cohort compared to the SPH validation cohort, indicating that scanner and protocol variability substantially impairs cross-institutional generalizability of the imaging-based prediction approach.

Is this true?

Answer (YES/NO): NO